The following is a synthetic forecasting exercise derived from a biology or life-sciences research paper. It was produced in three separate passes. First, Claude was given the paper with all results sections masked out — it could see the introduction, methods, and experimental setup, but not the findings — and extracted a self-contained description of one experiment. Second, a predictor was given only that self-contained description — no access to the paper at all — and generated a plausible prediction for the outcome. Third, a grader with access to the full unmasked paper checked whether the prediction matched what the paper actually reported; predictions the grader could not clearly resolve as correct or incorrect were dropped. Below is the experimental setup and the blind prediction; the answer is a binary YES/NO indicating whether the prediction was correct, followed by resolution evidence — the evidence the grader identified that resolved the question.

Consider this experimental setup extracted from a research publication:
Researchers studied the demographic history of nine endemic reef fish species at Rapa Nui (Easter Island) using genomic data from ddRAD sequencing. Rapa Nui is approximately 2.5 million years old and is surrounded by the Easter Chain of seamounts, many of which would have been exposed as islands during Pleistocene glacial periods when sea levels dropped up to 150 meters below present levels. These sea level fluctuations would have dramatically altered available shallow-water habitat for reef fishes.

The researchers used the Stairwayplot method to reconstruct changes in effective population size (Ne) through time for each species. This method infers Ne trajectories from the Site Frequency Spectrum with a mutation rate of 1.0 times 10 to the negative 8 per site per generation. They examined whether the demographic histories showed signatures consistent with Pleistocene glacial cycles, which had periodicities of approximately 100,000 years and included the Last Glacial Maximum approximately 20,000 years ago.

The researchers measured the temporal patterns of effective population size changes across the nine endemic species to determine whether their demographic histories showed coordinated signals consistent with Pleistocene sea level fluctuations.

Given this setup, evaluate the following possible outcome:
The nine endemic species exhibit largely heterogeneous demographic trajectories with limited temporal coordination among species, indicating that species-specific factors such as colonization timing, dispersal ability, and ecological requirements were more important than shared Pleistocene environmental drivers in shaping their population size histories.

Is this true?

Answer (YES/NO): NO